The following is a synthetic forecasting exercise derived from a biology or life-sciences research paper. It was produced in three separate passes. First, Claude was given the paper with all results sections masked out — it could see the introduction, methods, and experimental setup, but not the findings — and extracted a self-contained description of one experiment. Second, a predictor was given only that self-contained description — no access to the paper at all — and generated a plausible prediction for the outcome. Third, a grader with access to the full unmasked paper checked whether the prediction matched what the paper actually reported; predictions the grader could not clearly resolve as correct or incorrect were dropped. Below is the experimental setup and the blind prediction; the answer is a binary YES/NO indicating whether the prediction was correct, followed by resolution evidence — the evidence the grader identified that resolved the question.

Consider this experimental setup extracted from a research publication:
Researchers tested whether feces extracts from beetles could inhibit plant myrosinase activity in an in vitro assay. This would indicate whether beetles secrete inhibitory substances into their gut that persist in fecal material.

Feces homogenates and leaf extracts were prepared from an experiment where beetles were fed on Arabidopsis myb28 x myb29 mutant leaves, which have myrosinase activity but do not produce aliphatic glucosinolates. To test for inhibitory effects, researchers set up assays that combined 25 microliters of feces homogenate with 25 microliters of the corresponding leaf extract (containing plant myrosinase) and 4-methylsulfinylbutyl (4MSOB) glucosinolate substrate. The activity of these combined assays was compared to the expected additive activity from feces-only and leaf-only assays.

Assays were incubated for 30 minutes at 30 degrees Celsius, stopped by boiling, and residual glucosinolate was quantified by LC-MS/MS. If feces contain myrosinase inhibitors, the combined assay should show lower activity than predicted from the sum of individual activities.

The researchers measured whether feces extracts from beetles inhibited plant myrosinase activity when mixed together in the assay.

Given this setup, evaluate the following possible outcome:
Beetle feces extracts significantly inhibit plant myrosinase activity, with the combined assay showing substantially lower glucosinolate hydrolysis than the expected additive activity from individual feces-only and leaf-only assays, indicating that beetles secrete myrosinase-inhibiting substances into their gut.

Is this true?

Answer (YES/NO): NO